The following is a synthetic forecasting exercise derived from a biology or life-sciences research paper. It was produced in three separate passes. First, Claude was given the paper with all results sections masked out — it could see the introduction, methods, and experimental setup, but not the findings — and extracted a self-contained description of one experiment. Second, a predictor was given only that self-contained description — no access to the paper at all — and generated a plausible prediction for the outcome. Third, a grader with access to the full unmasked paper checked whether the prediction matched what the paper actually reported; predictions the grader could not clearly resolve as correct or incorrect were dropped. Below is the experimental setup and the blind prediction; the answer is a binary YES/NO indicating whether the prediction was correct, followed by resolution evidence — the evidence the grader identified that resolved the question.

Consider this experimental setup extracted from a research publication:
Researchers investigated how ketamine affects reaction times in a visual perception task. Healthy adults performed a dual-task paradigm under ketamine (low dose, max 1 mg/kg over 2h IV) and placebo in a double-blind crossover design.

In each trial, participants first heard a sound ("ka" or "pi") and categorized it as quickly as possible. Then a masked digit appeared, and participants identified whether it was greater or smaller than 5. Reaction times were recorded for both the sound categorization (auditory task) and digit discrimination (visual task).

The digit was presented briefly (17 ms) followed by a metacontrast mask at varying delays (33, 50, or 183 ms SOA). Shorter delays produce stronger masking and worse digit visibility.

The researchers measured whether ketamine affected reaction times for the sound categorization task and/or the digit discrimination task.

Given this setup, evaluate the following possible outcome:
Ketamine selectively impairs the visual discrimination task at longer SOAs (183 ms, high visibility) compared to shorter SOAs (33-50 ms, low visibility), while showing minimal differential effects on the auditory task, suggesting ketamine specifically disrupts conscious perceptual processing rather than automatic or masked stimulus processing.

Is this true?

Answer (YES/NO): NO